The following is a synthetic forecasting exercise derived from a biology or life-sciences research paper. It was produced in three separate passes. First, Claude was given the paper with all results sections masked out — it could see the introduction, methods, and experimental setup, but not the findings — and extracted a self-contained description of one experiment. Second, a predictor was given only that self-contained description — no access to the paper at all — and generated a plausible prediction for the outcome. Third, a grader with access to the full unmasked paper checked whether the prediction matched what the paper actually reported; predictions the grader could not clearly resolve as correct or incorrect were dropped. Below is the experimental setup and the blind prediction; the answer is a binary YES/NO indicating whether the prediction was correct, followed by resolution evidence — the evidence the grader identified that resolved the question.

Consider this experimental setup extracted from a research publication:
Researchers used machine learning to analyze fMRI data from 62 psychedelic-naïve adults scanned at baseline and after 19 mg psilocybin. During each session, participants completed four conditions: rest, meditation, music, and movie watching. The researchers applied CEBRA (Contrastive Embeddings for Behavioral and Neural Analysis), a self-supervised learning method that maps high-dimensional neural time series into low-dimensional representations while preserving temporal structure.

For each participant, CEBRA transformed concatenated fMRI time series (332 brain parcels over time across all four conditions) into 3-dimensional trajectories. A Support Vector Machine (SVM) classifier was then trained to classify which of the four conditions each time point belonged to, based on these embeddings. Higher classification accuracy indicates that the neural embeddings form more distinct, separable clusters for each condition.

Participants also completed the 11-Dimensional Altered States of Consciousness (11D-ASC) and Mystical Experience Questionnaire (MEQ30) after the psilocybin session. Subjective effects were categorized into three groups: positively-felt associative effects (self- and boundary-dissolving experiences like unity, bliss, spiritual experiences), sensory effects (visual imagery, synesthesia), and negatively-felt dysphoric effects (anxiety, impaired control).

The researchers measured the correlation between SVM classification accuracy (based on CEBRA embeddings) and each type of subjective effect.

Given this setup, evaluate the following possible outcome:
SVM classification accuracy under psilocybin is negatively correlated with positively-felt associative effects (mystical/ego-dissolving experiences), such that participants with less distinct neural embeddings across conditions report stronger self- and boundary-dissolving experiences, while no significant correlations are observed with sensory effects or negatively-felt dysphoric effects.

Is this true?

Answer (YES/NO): NO